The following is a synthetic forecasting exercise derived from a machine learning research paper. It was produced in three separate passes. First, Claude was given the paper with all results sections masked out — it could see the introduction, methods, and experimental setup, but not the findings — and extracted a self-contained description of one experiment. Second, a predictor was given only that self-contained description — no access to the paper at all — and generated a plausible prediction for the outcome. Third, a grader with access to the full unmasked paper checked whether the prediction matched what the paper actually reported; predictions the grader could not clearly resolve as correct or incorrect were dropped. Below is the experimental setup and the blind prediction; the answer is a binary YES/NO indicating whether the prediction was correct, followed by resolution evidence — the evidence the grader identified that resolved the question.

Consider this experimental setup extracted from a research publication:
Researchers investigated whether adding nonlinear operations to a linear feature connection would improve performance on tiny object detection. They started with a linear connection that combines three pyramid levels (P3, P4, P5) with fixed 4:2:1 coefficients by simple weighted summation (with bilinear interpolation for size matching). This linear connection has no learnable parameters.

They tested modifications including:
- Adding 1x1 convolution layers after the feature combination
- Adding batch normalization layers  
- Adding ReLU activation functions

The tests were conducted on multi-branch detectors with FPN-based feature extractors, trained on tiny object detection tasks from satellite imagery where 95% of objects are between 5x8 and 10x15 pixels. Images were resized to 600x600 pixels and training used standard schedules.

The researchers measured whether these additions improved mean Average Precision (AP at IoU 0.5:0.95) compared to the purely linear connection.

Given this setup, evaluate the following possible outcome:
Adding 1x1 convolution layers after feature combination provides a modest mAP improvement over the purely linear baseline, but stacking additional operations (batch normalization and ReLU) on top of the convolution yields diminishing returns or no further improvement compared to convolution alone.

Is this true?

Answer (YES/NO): NO